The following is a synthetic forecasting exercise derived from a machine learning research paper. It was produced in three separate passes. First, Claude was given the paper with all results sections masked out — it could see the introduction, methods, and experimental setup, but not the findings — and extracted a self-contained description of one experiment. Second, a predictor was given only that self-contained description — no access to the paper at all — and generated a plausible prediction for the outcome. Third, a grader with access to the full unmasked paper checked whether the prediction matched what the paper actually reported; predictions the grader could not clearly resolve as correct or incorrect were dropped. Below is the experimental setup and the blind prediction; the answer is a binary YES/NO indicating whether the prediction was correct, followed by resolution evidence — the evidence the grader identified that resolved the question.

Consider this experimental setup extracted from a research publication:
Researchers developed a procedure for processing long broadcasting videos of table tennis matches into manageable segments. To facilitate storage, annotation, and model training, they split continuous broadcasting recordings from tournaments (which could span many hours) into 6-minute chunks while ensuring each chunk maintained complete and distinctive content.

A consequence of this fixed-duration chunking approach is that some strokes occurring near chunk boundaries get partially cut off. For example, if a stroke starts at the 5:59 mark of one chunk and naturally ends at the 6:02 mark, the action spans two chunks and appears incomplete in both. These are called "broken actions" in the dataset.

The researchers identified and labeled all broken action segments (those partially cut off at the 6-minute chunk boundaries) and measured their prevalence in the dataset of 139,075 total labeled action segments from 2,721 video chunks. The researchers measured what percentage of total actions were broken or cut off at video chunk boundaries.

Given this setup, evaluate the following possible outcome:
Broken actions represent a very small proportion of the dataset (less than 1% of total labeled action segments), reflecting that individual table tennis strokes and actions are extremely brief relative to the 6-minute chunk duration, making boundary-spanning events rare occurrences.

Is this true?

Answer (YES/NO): YES